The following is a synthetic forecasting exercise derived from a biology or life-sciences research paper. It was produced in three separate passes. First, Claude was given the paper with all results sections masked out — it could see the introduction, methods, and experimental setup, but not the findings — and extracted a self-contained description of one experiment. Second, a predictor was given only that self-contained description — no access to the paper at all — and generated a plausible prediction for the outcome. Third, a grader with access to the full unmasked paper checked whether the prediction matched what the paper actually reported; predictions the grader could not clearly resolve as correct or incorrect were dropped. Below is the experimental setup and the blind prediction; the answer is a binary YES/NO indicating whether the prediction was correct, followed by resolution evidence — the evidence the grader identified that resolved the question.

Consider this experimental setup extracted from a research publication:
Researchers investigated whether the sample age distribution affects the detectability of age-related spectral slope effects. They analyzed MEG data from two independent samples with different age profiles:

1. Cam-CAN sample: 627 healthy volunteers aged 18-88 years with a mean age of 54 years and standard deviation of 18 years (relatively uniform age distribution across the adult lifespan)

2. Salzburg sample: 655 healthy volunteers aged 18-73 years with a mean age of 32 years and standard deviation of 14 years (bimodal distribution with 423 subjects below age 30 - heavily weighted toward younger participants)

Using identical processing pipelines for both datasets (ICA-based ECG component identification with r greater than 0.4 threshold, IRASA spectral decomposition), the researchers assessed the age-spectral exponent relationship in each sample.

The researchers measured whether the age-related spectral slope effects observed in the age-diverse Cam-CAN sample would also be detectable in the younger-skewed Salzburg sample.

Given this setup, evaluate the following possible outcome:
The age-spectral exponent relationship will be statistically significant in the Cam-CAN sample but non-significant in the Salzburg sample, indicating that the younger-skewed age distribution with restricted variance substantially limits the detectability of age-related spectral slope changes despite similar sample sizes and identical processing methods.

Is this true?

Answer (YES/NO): NO